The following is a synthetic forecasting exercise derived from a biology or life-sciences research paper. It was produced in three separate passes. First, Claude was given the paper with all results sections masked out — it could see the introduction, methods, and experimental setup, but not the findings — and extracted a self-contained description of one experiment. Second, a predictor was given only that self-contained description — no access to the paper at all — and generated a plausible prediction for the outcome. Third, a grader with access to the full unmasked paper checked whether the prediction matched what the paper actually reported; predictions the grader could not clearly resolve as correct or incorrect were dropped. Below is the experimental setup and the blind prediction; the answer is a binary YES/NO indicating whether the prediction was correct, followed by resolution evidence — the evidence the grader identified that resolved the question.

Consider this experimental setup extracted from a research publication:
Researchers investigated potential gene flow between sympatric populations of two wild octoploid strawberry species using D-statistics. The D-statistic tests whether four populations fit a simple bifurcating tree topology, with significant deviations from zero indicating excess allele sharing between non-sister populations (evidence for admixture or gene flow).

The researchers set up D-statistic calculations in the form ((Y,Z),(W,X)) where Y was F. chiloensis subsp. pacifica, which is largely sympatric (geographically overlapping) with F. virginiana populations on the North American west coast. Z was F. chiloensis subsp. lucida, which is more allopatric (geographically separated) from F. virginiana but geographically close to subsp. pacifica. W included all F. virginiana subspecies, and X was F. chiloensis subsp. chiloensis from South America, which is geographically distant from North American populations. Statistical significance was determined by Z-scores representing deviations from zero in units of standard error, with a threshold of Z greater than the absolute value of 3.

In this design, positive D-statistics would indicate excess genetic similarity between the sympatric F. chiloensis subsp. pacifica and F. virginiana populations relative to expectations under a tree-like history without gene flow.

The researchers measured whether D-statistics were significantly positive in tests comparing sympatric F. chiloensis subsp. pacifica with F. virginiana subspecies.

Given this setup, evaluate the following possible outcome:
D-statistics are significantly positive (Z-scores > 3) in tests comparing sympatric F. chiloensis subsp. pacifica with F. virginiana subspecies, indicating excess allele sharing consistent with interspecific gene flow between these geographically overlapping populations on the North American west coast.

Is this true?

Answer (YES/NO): YES